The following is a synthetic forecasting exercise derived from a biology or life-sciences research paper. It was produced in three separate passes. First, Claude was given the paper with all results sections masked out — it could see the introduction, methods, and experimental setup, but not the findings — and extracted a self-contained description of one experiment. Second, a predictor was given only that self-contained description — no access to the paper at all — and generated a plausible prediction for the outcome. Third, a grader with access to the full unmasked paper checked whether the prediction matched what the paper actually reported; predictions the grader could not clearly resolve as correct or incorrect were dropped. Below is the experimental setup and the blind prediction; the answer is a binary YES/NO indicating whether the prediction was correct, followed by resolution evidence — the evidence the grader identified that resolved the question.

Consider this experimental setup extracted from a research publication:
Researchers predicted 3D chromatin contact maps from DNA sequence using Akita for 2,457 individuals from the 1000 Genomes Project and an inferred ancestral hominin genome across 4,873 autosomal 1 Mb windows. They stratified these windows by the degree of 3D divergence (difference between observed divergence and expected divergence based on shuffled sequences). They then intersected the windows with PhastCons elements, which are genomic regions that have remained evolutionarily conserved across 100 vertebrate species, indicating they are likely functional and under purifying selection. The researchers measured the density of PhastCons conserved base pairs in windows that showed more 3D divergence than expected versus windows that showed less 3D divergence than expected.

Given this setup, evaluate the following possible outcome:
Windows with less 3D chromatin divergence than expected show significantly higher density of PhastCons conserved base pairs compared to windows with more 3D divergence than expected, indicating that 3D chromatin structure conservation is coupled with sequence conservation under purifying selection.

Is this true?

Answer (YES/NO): YES